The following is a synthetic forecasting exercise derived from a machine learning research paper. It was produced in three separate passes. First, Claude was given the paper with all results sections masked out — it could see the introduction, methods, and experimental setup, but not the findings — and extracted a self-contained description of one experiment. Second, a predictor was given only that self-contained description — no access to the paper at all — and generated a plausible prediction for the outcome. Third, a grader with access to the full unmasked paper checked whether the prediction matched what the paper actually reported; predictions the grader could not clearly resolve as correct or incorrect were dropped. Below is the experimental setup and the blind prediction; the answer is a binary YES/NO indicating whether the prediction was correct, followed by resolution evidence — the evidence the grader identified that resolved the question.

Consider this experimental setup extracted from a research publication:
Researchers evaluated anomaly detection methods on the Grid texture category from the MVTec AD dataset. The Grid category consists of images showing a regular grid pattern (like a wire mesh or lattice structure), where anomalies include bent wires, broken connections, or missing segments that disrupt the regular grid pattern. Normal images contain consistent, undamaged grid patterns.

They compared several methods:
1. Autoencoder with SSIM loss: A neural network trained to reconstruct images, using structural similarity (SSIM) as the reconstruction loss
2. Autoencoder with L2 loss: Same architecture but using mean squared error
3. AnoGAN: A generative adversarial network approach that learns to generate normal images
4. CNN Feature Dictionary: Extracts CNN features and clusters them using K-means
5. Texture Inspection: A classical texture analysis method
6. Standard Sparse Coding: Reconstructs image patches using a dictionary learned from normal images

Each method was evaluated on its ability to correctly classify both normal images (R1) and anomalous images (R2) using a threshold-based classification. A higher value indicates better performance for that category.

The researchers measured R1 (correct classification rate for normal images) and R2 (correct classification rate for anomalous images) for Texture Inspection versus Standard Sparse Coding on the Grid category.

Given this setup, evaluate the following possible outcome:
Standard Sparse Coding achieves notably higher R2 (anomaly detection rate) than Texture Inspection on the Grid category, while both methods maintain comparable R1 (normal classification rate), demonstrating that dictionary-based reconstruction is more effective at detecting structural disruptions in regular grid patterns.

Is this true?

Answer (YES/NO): NO